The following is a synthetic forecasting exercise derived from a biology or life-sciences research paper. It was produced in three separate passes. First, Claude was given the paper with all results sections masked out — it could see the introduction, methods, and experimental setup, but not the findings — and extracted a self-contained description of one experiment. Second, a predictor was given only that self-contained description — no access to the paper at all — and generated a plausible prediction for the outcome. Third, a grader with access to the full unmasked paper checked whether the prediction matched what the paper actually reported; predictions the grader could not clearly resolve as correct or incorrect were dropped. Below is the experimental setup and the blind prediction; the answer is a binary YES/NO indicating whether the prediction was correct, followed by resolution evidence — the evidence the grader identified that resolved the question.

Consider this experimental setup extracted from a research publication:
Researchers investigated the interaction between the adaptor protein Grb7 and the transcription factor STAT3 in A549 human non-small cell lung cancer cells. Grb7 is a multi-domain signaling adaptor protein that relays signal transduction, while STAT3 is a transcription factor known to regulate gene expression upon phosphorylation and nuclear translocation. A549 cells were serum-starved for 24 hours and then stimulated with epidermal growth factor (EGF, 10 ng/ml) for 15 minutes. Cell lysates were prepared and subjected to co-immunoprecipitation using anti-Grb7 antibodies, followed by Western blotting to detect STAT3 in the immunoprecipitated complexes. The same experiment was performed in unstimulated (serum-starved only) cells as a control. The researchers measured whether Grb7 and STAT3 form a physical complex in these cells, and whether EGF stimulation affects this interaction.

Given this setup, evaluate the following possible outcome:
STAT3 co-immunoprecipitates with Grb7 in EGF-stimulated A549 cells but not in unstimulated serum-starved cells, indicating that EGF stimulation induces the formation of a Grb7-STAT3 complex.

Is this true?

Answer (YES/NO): YES